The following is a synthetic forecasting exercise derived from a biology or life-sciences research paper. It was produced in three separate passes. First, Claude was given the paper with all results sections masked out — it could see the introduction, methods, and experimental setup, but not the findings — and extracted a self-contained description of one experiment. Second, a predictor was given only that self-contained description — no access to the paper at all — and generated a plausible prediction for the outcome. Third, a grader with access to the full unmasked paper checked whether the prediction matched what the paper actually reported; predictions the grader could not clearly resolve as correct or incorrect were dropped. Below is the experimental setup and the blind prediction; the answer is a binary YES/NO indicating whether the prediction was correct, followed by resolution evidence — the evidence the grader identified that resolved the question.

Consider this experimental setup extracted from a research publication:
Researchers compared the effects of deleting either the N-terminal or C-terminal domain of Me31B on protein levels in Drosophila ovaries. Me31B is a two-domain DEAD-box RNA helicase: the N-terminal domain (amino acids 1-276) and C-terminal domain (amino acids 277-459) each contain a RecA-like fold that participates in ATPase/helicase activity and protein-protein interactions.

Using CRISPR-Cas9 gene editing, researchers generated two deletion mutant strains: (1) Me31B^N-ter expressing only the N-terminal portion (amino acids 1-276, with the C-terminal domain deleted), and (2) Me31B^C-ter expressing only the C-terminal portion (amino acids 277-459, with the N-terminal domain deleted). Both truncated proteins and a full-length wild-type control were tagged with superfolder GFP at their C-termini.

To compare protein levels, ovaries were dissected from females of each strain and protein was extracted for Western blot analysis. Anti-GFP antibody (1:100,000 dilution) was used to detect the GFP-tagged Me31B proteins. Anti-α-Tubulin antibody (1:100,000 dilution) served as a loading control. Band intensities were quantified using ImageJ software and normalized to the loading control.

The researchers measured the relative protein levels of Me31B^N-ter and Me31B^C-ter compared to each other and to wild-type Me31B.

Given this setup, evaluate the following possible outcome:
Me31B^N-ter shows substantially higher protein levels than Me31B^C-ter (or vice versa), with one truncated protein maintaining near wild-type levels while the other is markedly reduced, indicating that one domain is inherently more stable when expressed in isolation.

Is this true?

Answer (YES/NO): NO